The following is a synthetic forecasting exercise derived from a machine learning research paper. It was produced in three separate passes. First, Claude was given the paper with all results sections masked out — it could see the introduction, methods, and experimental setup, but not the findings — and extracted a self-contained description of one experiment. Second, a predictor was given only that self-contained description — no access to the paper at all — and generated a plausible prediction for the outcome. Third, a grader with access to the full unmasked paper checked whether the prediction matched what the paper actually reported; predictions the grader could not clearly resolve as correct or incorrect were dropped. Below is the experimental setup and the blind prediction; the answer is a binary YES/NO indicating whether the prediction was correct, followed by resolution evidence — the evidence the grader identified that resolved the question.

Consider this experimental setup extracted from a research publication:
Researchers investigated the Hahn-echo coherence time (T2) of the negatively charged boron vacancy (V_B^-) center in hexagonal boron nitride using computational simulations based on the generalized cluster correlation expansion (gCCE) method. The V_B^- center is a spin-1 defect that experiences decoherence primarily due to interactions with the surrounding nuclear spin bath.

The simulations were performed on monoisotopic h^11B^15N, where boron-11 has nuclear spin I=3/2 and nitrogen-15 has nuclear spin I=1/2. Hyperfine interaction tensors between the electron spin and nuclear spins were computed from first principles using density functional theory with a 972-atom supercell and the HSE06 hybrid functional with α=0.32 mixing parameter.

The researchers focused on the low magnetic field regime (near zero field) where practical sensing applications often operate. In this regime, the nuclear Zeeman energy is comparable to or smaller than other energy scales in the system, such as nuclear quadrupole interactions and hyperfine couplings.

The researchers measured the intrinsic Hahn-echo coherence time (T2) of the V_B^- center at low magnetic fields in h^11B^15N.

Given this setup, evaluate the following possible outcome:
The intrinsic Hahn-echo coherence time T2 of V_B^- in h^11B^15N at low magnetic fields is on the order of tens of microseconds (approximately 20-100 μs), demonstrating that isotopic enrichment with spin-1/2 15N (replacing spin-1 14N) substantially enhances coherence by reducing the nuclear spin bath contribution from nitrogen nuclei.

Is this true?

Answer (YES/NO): NO